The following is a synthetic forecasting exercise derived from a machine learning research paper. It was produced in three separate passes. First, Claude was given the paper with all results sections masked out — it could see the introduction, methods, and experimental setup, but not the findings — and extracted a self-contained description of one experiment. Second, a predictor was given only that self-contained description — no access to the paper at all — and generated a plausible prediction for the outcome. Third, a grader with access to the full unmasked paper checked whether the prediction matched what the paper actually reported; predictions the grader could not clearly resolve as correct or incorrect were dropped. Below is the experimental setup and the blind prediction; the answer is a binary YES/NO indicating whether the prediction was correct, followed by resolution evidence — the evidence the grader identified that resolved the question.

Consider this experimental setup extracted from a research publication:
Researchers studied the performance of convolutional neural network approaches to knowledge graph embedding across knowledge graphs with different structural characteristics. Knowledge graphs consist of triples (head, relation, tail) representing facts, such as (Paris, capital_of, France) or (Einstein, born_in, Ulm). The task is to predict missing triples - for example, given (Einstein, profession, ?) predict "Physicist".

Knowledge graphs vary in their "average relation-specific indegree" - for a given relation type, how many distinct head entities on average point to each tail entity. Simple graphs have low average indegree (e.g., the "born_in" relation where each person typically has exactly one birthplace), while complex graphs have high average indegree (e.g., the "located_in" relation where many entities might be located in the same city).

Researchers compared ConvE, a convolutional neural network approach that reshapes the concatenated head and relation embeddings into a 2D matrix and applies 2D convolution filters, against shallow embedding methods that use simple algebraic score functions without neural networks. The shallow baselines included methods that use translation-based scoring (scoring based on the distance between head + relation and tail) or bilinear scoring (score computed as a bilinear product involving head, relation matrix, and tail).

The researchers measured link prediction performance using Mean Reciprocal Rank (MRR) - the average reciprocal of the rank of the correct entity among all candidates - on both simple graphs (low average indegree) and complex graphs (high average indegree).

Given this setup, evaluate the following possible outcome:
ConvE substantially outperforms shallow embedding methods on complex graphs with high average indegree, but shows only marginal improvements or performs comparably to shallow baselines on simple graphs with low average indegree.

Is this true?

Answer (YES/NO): YES